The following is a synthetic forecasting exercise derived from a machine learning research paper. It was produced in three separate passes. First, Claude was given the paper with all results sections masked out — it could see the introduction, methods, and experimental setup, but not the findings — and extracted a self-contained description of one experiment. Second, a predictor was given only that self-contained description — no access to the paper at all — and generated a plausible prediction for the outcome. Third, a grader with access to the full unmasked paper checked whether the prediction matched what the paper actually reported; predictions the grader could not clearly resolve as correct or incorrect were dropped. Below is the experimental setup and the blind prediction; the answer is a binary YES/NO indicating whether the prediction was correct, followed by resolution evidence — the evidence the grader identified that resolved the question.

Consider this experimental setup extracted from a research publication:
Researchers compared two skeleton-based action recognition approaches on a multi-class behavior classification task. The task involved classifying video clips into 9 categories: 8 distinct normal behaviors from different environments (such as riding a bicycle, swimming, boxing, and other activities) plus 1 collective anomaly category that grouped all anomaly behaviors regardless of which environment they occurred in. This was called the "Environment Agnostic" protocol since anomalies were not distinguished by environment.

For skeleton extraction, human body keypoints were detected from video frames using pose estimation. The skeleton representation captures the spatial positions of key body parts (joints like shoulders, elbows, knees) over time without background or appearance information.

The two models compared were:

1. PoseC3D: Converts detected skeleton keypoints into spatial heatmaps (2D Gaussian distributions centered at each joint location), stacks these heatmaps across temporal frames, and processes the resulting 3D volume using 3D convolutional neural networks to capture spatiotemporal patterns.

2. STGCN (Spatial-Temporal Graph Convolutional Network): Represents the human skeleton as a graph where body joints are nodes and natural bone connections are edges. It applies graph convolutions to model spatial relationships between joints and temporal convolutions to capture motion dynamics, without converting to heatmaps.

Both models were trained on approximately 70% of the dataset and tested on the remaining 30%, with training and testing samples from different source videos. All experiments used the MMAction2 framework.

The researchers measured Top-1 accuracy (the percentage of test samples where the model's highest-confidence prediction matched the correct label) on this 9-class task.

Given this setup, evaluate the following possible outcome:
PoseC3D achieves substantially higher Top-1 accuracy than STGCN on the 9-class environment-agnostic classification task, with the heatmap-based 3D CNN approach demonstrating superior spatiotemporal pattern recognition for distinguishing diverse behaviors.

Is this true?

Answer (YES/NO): NO